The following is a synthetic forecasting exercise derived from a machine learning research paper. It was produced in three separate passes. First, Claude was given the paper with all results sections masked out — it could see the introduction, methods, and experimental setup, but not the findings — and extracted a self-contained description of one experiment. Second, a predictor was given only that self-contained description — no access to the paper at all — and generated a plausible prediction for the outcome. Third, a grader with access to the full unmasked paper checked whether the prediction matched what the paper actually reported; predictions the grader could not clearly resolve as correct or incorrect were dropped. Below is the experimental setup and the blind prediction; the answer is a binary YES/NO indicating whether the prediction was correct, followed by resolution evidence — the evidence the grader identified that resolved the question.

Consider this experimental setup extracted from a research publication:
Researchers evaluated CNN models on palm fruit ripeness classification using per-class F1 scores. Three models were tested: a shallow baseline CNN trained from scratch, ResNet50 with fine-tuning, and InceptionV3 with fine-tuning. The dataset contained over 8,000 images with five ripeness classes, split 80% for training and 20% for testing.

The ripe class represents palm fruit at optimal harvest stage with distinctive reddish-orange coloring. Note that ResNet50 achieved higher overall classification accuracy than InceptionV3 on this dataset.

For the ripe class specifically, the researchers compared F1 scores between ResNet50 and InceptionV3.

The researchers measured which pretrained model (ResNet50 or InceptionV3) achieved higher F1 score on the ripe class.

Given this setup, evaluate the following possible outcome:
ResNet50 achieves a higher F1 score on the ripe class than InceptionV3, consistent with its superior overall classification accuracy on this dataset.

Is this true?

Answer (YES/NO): NO